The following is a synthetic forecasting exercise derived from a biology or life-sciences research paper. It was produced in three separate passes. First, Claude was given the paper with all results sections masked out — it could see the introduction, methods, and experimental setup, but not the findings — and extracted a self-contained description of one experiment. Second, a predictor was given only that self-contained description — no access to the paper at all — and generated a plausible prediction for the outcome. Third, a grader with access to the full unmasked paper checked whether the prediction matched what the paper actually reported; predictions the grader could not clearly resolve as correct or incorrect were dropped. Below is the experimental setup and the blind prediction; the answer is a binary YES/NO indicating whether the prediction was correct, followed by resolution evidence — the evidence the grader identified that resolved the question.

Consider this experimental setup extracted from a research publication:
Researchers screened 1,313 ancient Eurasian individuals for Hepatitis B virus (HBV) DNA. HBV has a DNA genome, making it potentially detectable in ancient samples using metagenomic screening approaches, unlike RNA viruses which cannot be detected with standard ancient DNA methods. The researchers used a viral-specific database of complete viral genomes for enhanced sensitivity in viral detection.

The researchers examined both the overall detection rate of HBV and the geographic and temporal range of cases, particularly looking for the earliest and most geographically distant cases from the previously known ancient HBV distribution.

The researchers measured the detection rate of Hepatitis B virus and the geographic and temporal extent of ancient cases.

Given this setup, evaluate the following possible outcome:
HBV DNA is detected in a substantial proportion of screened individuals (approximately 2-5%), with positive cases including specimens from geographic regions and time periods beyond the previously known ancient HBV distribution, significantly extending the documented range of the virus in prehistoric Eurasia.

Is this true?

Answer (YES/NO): YES